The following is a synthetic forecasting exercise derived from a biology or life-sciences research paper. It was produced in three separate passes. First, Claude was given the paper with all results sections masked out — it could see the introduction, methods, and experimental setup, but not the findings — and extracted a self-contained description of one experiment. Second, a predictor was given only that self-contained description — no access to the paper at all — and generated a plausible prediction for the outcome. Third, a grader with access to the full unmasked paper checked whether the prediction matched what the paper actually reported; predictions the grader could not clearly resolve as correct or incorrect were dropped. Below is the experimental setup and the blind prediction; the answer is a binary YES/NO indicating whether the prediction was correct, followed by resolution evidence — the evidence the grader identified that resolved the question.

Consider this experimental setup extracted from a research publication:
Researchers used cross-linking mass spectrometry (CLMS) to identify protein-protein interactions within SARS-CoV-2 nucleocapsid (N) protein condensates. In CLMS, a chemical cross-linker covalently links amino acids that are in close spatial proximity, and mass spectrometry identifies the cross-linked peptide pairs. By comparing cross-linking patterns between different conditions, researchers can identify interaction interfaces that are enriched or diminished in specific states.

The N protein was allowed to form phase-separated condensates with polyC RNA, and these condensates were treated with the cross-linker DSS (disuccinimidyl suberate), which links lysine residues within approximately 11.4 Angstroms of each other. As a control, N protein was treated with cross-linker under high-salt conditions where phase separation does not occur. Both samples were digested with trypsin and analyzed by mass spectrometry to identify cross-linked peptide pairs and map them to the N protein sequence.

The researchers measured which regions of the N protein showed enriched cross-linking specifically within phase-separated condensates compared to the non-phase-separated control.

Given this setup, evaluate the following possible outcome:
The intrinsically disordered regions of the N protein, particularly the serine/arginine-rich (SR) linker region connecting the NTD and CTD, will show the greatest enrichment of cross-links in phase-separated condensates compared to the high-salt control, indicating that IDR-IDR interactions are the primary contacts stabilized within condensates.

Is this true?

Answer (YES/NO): NO